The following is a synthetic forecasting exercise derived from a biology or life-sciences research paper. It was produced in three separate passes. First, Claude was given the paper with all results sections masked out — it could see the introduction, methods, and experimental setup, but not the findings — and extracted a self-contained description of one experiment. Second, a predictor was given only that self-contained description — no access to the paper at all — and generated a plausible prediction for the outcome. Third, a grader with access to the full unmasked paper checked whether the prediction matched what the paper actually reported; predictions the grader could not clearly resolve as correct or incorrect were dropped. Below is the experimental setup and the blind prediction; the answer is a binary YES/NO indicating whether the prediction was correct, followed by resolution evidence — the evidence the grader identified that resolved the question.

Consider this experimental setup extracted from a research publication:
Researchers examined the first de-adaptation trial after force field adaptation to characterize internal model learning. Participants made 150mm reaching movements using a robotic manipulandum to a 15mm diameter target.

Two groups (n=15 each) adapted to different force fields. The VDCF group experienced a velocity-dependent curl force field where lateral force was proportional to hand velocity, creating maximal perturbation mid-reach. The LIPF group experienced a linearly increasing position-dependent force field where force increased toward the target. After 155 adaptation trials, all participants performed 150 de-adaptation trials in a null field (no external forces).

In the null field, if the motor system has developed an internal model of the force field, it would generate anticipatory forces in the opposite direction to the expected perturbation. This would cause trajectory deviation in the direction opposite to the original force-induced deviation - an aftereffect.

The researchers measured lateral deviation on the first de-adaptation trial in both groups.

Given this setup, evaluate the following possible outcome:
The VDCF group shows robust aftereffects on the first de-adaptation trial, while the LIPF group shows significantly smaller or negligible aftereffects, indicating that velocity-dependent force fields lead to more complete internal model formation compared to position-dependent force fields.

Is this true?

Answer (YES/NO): NO